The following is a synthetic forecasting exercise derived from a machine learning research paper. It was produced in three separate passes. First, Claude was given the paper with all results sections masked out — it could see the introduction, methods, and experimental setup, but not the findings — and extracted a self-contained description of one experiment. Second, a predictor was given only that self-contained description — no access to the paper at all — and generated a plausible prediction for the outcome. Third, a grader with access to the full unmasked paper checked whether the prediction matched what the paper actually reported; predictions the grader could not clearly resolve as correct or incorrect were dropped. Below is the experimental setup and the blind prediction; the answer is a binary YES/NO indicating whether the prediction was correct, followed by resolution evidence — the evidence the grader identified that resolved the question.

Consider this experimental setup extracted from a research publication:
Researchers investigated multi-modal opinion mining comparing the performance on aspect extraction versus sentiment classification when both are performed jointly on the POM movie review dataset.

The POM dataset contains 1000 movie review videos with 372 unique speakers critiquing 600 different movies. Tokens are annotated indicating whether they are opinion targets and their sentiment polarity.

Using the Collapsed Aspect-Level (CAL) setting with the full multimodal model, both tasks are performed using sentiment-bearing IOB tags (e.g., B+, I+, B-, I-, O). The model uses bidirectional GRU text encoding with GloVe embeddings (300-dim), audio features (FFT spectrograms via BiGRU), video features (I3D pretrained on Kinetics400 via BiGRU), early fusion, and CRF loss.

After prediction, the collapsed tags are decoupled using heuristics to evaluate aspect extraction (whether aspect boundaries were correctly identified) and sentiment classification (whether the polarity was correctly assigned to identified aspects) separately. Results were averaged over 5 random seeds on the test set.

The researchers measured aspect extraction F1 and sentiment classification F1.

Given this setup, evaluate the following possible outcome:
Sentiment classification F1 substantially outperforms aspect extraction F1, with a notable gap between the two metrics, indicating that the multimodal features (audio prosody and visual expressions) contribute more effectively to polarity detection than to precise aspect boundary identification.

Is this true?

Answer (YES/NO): NO